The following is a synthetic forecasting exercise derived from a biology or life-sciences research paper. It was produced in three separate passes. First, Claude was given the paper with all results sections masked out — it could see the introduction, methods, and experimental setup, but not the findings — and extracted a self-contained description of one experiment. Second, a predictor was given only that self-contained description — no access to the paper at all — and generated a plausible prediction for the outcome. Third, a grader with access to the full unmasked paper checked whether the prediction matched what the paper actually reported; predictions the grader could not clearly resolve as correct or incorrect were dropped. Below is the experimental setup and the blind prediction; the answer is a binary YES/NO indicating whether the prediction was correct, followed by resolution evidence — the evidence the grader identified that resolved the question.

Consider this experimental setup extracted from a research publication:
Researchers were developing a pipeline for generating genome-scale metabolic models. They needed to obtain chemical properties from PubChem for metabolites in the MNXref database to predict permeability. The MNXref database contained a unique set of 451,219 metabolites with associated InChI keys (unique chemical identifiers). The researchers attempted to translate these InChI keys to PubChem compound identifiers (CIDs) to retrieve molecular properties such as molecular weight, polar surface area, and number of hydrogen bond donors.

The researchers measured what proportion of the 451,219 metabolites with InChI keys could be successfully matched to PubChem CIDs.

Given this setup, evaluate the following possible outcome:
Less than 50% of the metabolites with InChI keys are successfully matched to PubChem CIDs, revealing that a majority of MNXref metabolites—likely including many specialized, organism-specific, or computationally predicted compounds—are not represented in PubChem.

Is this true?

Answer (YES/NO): YES